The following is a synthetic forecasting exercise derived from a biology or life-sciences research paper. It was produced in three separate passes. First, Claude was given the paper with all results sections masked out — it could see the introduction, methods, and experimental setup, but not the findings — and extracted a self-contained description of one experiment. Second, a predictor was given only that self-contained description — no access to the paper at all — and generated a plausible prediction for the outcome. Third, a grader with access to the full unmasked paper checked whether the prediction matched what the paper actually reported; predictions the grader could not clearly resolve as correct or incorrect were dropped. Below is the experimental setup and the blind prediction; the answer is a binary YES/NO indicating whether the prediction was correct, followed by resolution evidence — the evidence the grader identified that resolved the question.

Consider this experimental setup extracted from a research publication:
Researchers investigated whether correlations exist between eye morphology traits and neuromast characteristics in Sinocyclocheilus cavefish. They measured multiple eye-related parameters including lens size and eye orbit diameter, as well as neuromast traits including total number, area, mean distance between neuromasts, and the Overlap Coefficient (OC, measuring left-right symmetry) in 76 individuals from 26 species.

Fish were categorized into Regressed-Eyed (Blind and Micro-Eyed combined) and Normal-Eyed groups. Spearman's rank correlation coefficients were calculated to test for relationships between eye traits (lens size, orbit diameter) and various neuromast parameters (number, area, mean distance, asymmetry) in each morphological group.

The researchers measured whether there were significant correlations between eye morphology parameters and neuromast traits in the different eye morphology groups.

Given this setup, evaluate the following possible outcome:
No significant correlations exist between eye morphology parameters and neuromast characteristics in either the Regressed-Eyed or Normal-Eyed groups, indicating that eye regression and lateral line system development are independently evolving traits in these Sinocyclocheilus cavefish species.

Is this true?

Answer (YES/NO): NO